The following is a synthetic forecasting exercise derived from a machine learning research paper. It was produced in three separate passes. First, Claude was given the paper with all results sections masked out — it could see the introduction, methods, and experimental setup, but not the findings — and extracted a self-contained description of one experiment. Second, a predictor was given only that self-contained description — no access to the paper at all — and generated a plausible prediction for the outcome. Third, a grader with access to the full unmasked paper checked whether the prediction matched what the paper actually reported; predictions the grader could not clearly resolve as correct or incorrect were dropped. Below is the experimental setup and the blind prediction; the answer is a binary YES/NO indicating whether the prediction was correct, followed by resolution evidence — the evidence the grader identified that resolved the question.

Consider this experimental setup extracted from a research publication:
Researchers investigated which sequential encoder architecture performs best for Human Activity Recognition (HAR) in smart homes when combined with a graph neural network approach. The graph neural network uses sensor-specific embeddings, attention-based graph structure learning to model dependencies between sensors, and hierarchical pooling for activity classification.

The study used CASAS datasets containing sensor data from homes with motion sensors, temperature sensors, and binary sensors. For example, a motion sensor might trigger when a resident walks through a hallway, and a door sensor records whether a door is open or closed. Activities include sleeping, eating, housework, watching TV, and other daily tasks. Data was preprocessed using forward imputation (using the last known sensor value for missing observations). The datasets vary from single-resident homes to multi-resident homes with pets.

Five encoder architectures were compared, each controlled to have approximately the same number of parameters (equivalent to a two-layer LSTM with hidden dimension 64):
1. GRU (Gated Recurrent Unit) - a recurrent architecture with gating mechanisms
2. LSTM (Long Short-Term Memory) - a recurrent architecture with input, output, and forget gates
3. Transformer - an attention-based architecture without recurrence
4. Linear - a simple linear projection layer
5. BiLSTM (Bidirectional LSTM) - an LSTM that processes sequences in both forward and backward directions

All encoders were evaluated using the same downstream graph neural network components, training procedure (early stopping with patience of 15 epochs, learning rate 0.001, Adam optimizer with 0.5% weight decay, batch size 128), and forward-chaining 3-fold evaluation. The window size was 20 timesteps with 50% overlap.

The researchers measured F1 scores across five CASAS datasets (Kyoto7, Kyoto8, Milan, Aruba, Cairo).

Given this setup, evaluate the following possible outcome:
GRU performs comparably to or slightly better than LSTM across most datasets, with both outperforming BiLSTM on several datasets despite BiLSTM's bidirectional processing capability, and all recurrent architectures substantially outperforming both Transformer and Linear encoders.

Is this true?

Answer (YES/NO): NO